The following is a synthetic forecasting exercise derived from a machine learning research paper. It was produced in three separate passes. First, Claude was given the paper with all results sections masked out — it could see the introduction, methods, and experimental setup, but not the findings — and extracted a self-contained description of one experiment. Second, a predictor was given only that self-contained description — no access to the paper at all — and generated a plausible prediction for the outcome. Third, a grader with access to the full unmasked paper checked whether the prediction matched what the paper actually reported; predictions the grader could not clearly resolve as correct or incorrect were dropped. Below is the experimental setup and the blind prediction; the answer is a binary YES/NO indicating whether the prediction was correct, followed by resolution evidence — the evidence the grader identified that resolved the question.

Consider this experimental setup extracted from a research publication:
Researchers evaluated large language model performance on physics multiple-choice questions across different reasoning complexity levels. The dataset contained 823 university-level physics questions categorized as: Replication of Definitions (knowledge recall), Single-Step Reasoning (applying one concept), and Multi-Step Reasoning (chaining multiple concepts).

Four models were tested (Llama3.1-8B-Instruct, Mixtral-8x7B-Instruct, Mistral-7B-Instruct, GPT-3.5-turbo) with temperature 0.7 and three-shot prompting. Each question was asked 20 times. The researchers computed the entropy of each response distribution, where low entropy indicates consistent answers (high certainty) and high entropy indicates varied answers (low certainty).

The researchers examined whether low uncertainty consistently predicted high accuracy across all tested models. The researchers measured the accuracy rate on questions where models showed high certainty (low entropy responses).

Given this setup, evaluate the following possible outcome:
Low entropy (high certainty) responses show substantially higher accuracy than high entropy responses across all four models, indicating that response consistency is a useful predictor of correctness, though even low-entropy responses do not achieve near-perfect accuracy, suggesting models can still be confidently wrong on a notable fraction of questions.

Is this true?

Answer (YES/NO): YES